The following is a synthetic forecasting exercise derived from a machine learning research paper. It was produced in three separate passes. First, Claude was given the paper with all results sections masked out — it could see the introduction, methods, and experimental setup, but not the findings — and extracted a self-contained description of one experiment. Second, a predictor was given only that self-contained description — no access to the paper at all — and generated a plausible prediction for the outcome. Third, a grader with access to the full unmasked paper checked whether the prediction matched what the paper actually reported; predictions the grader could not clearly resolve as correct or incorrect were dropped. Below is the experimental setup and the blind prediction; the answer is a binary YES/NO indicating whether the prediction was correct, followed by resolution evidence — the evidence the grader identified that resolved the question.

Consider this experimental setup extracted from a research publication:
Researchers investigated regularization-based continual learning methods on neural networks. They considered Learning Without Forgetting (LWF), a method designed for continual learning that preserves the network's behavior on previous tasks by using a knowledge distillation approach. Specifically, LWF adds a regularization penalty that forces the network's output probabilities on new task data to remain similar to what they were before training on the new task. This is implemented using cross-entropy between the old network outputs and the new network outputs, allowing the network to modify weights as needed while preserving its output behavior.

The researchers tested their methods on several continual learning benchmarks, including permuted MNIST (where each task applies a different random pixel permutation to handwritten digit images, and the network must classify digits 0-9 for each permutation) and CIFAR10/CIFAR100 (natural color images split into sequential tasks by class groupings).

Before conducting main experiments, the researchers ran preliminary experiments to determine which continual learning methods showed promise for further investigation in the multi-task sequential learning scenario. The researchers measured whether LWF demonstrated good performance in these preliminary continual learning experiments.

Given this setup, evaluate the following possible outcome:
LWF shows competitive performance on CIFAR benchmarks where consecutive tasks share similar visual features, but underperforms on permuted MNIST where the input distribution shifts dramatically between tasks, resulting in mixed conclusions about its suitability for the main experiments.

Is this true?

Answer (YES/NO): NO